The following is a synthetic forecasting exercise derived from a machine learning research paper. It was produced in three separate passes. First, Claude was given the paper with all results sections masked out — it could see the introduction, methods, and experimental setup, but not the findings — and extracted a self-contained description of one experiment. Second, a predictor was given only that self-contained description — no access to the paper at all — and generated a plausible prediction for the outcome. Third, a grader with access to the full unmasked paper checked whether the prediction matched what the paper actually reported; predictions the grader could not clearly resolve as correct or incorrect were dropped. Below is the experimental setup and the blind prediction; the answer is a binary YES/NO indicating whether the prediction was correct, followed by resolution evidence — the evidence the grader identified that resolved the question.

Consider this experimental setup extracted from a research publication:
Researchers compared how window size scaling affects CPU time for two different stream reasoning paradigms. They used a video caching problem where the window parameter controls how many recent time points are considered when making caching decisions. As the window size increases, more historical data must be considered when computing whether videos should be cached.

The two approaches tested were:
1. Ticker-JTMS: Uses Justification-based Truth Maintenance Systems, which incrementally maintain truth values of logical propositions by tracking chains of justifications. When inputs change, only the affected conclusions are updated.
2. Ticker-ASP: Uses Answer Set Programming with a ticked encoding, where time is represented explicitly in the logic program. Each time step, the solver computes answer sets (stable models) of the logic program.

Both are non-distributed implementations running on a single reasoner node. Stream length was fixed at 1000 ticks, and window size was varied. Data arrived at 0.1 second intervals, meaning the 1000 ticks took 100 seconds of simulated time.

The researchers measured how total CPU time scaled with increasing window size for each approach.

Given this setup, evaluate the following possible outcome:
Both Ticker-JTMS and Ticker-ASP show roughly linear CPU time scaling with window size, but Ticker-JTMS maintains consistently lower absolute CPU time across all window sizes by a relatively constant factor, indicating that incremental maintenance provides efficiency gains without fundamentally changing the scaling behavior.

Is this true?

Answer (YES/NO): NO